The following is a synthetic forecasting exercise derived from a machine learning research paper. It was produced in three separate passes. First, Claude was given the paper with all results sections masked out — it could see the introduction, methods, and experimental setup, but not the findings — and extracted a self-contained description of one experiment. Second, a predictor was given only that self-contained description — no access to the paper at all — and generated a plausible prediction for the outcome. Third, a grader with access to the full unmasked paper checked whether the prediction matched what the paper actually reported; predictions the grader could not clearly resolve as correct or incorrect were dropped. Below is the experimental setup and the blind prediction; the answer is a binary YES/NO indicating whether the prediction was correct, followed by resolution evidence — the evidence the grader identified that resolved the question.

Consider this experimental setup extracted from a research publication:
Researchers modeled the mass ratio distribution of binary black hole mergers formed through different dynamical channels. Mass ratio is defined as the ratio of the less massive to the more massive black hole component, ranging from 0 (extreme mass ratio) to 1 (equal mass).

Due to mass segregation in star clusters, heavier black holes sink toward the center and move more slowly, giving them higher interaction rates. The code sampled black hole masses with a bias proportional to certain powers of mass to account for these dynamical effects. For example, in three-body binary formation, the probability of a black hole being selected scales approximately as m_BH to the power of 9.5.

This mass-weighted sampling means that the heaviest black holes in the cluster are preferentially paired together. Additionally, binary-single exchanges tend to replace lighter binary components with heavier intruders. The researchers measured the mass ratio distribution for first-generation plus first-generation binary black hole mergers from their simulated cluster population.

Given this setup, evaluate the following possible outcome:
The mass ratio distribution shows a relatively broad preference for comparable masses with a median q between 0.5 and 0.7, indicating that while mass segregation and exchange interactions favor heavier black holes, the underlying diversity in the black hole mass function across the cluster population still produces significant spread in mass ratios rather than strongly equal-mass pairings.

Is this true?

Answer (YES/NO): NO